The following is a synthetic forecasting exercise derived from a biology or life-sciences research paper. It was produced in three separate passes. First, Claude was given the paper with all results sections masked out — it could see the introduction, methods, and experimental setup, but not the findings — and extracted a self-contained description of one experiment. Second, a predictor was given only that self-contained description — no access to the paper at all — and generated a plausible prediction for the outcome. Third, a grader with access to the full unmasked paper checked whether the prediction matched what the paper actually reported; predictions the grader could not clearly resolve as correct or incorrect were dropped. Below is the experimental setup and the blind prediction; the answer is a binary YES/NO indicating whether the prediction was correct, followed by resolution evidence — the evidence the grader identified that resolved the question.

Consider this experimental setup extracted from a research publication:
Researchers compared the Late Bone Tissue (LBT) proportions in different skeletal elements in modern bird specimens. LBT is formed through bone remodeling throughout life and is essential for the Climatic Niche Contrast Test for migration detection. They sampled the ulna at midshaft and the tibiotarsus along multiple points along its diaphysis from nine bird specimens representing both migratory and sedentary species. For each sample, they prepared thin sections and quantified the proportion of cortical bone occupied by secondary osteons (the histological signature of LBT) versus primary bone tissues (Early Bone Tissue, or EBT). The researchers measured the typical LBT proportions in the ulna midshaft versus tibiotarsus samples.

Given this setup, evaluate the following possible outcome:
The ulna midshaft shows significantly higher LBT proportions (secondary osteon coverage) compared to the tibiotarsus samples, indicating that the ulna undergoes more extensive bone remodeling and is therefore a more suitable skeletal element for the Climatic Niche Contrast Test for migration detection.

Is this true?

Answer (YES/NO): NO